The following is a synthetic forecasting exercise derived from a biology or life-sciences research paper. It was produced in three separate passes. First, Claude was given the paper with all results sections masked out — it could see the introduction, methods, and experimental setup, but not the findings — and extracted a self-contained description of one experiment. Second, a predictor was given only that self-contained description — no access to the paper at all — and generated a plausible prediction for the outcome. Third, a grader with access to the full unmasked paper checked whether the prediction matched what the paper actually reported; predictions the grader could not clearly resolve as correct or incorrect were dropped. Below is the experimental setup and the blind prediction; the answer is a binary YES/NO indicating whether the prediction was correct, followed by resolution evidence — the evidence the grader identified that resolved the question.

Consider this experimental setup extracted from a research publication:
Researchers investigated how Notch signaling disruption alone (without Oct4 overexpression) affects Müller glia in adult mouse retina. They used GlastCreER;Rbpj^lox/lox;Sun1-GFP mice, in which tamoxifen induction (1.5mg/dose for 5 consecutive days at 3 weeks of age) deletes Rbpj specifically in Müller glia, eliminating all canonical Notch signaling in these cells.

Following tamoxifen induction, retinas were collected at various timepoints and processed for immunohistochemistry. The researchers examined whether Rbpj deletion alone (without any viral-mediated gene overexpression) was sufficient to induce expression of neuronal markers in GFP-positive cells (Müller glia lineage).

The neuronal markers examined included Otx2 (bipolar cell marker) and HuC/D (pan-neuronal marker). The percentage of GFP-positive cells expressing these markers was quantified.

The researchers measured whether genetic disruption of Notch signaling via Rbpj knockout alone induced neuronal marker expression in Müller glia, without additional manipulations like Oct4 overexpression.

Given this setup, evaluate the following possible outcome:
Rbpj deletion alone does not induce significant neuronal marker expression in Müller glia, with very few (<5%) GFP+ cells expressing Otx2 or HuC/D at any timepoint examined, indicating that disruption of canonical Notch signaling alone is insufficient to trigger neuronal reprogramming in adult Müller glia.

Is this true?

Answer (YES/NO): NO